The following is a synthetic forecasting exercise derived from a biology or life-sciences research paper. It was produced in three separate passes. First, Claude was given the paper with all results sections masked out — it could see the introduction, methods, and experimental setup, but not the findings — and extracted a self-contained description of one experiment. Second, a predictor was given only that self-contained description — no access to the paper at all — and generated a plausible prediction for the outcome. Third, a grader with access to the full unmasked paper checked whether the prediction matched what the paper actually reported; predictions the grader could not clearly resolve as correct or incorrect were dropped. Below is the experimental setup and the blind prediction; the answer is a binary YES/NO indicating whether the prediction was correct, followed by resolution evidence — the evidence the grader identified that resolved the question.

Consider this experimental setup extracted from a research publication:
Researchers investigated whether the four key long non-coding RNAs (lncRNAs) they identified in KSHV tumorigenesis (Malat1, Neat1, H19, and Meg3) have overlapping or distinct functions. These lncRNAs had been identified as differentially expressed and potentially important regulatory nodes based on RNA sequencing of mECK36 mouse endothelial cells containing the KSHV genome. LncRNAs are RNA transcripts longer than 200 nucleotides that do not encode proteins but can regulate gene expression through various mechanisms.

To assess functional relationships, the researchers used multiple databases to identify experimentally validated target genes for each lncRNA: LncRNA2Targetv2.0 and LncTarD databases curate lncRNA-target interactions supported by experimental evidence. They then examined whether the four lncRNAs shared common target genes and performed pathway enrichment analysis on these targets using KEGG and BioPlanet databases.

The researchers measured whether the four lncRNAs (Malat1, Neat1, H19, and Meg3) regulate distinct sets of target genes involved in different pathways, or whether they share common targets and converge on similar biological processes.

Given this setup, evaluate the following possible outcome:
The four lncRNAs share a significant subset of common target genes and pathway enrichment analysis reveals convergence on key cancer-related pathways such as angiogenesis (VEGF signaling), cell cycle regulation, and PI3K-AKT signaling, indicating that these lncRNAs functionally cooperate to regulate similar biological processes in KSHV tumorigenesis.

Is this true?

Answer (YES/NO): YES